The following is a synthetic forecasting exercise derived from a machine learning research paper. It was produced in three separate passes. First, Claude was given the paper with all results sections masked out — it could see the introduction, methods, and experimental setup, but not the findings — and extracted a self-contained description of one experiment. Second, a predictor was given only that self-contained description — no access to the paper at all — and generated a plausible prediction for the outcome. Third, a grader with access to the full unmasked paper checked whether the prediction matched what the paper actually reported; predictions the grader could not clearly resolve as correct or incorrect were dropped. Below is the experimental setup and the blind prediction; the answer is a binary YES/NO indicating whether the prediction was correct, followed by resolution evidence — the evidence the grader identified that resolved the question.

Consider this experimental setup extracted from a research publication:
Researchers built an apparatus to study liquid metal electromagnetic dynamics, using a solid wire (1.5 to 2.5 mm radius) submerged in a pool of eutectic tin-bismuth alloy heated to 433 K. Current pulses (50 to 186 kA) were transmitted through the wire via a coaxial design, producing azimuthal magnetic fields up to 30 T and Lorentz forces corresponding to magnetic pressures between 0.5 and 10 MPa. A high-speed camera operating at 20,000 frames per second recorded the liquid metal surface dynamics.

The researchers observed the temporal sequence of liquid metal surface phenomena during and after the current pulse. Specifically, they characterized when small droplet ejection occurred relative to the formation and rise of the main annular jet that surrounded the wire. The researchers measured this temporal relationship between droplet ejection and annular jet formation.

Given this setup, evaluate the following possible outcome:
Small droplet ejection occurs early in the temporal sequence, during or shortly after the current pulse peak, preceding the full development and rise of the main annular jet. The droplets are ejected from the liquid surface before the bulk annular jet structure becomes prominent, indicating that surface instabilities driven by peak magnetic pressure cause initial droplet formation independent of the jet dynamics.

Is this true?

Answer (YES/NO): YES